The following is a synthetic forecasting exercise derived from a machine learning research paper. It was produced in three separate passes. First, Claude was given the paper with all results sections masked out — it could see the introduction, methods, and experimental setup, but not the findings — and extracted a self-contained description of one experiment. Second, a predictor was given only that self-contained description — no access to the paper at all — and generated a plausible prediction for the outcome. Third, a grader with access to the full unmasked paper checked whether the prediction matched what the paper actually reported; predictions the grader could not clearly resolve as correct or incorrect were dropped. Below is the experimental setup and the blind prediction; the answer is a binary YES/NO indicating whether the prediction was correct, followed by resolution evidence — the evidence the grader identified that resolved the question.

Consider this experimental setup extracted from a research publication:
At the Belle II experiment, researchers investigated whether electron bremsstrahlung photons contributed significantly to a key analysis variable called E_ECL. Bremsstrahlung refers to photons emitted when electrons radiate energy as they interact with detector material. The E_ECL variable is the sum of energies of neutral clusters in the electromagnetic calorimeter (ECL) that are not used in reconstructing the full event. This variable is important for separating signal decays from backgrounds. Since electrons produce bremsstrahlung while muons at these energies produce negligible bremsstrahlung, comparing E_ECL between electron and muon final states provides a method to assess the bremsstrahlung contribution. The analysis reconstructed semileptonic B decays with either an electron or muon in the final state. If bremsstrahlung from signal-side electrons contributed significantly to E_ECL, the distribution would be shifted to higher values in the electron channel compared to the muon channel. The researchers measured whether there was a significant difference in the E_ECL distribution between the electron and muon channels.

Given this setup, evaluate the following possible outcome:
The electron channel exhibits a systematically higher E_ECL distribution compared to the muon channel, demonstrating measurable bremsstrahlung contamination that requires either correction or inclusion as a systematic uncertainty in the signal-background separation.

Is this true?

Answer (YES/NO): NO